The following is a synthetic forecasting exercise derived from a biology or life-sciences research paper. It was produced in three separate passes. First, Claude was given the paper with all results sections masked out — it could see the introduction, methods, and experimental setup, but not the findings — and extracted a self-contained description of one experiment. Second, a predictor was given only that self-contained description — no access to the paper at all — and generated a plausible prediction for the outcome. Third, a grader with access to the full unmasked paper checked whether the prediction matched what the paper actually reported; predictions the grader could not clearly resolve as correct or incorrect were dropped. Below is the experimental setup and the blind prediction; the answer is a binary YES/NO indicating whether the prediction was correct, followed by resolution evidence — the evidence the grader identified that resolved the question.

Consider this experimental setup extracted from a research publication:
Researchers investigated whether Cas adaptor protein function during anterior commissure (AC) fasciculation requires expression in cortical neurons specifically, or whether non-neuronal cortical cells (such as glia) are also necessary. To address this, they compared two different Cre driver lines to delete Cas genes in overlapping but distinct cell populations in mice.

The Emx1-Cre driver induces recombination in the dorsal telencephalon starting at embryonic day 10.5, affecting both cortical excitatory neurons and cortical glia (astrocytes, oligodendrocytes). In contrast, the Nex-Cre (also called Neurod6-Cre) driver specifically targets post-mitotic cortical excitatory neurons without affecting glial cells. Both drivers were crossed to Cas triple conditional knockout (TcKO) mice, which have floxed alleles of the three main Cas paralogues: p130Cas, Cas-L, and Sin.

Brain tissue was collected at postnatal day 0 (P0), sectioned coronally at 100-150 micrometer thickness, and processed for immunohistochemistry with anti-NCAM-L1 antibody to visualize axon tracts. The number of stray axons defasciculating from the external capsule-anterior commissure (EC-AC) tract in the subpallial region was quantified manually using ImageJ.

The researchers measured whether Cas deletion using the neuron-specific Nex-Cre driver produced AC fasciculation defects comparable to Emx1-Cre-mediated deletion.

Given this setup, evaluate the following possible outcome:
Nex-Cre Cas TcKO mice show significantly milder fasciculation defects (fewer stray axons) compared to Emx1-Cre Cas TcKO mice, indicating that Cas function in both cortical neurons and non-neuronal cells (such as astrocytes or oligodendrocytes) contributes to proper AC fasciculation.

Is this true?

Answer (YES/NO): NO